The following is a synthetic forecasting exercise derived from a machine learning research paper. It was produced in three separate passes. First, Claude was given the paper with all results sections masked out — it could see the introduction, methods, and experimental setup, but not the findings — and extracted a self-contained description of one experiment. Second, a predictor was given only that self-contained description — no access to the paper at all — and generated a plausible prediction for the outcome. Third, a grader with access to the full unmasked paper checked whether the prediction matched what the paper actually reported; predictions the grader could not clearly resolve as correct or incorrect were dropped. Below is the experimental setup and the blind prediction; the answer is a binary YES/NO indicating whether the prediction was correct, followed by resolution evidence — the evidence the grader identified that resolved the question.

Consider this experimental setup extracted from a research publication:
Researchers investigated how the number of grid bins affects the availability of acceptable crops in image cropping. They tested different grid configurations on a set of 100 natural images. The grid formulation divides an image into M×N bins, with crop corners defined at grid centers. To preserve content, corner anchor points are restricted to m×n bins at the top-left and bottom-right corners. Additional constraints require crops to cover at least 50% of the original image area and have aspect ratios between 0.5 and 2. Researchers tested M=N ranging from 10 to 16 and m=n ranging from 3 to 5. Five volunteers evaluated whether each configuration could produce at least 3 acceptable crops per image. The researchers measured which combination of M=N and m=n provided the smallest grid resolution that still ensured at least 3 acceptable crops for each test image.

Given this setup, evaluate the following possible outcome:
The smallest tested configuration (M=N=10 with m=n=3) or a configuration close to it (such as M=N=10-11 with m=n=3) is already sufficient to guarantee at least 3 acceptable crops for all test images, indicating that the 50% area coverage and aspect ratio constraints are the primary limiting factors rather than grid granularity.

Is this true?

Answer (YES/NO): NO